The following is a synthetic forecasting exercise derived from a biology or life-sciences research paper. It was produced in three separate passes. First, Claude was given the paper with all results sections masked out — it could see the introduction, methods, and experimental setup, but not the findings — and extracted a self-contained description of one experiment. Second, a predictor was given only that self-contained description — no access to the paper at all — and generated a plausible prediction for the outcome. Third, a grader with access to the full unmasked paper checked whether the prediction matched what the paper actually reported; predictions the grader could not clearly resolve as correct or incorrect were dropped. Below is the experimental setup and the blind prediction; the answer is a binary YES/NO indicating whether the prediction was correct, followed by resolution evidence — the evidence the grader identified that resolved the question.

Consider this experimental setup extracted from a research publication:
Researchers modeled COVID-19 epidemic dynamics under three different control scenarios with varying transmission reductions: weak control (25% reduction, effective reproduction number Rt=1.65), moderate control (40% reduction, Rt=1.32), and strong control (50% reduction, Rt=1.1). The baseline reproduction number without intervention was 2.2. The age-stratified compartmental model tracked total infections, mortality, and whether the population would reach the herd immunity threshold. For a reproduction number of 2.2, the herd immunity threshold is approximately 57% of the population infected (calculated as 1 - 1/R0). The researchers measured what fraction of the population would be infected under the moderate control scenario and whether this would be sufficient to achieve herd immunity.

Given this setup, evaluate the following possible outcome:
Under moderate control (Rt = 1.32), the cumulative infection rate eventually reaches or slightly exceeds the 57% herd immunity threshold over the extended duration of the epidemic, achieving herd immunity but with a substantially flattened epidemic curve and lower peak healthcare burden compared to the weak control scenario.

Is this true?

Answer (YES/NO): NO